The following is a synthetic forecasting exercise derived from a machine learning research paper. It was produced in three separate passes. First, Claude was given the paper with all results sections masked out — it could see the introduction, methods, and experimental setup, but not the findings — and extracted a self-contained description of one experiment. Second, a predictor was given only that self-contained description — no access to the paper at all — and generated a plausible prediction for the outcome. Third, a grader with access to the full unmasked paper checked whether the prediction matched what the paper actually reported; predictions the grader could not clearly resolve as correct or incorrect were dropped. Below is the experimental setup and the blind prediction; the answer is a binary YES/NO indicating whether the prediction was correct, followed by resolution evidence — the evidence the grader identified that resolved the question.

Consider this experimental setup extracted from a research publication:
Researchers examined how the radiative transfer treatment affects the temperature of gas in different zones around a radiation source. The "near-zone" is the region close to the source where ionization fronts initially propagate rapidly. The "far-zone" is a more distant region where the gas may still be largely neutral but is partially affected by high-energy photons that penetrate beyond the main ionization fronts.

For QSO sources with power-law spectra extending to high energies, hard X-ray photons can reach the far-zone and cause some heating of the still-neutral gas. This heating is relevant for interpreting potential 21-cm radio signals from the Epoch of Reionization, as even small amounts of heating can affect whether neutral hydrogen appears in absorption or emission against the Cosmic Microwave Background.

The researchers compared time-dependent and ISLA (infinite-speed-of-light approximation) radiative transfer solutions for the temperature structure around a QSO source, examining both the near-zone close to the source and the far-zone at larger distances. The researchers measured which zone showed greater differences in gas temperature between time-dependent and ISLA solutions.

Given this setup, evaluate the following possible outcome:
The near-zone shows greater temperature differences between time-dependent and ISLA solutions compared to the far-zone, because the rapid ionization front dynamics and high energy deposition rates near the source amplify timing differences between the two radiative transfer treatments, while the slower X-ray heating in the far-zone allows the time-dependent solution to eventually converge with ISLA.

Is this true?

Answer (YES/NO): YES